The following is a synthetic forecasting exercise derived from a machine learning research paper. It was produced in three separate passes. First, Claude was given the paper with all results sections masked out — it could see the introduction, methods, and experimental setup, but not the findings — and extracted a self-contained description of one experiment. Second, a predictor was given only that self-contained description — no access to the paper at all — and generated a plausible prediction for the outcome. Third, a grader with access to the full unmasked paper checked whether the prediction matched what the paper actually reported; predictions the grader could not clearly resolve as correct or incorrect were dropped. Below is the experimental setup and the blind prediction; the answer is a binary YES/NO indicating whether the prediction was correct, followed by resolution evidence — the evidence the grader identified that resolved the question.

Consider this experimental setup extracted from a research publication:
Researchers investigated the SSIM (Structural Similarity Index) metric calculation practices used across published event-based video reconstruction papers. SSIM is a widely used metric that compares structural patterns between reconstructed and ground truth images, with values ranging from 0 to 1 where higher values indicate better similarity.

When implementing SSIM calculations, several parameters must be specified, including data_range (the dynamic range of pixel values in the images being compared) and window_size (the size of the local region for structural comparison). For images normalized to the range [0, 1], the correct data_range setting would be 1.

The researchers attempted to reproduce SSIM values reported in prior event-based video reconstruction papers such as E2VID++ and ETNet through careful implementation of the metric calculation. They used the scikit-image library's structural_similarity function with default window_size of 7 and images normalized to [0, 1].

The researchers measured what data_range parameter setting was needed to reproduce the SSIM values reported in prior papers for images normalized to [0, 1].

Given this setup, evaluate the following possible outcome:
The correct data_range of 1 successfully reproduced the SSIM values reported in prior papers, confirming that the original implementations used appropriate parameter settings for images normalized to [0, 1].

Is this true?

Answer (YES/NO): NO